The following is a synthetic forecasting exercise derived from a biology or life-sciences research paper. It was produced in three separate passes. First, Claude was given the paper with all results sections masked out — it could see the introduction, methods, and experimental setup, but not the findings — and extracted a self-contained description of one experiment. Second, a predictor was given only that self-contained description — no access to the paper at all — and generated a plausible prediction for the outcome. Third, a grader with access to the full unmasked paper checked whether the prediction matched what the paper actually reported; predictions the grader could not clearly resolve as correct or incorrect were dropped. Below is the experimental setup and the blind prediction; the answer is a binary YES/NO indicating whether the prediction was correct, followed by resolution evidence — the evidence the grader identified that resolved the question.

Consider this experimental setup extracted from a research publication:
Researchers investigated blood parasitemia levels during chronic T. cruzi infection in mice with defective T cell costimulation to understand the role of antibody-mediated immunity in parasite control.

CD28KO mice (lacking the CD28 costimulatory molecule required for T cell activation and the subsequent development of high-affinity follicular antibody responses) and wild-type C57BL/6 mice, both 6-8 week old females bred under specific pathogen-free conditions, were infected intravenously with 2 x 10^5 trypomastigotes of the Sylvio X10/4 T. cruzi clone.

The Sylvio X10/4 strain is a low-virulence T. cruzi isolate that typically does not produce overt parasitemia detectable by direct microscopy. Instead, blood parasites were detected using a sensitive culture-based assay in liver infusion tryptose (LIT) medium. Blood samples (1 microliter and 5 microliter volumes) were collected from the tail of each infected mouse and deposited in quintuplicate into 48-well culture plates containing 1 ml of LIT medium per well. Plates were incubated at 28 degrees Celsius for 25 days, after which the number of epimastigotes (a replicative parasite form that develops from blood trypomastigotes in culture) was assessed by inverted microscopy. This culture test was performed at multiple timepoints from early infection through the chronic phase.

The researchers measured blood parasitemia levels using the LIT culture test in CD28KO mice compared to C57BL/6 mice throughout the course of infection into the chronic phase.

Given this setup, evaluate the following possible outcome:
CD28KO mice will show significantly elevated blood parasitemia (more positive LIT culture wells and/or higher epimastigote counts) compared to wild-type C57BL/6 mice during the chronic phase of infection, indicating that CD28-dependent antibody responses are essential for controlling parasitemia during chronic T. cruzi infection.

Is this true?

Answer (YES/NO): YES